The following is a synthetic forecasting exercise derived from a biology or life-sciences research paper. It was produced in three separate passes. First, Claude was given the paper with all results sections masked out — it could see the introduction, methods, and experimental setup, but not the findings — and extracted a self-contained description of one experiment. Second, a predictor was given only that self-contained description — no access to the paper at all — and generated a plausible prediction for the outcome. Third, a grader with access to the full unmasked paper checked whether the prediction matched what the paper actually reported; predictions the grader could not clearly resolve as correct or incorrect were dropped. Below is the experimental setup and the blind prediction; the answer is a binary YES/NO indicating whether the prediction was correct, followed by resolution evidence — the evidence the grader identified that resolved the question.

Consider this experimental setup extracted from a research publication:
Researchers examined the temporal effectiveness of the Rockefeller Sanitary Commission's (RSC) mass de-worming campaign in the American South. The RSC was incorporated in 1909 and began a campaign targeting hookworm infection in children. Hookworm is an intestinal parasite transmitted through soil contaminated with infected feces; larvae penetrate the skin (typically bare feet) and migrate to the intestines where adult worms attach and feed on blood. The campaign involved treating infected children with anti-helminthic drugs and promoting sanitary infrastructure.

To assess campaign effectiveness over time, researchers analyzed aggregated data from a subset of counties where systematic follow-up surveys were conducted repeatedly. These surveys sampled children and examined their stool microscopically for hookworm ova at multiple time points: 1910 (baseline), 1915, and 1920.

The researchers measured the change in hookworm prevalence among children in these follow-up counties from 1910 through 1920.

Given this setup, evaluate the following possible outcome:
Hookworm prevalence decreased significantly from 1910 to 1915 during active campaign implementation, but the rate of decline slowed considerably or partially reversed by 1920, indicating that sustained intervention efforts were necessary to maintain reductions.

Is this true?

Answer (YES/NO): NO